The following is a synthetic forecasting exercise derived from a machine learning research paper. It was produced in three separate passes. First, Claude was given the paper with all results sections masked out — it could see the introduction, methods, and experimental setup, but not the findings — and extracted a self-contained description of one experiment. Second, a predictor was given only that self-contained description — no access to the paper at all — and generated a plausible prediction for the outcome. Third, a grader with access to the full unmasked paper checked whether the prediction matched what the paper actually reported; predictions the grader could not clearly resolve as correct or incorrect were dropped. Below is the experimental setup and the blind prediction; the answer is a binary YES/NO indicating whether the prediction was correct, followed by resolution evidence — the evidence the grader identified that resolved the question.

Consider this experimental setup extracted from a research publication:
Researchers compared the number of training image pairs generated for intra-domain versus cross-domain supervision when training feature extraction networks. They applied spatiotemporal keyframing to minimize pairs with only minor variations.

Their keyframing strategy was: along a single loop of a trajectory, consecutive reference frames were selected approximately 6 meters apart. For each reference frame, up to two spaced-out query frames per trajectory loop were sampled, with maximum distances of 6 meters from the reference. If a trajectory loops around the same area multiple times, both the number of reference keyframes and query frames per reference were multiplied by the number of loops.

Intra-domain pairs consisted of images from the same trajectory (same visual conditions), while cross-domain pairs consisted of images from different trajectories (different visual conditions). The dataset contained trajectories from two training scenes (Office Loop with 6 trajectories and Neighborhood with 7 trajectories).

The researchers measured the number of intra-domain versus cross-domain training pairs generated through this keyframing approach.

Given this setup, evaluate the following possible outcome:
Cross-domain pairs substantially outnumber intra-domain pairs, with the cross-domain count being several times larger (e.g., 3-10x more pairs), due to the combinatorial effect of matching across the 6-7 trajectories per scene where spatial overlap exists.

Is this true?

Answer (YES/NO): YES